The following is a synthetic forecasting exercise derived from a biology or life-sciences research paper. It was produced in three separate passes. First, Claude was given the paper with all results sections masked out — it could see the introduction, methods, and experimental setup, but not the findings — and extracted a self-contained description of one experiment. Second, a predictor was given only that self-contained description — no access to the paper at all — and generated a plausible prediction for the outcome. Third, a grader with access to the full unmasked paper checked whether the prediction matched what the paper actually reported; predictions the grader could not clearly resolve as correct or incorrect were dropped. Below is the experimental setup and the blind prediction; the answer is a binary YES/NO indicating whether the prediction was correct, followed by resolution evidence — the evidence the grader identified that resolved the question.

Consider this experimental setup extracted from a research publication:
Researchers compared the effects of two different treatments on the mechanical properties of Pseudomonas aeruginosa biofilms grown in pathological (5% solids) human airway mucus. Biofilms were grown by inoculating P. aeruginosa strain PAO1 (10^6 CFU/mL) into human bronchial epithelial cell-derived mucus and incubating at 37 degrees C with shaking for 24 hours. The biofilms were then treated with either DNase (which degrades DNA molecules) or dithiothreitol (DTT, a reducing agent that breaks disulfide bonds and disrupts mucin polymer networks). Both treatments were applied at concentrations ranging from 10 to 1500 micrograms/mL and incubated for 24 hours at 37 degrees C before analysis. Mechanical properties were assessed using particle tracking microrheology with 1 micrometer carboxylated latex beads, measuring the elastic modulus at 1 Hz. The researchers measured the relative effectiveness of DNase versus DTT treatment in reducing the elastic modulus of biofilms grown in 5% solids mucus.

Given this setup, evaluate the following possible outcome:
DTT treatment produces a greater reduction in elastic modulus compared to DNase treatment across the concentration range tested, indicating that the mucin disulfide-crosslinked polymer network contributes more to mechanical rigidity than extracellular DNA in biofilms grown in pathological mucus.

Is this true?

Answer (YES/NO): NO